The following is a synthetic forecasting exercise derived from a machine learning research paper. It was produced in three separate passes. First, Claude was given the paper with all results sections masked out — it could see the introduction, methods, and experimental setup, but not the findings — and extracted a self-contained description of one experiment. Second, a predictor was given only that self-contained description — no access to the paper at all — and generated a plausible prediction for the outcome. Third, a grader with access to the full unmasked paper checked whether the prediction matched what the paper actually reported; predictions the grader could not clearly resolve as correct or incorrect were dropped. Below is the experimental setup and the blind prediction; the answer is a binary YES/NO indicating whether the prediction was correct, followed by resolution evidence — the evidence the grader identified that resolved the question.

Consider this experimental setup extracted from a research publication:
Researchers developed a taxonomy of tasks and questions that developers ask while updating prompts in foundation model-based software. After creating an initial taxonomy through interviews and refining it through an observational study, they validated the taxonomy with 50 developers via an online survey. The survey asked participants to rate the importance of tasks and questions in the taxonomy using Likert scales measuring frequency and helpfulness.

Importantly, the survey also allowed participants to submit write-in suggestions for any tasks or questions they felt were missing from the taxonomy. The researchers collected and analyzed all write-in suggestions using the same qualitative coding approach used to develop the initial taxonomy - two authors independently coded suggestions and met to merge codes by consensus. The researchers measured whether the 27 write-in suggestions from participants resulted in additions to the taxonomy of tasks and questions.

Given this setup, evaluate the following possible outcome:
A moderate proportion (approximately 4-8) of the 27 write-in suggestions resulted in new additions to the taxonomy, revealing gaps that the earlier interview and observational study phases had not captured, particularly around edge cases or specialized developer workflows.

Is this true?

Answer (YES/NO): NO